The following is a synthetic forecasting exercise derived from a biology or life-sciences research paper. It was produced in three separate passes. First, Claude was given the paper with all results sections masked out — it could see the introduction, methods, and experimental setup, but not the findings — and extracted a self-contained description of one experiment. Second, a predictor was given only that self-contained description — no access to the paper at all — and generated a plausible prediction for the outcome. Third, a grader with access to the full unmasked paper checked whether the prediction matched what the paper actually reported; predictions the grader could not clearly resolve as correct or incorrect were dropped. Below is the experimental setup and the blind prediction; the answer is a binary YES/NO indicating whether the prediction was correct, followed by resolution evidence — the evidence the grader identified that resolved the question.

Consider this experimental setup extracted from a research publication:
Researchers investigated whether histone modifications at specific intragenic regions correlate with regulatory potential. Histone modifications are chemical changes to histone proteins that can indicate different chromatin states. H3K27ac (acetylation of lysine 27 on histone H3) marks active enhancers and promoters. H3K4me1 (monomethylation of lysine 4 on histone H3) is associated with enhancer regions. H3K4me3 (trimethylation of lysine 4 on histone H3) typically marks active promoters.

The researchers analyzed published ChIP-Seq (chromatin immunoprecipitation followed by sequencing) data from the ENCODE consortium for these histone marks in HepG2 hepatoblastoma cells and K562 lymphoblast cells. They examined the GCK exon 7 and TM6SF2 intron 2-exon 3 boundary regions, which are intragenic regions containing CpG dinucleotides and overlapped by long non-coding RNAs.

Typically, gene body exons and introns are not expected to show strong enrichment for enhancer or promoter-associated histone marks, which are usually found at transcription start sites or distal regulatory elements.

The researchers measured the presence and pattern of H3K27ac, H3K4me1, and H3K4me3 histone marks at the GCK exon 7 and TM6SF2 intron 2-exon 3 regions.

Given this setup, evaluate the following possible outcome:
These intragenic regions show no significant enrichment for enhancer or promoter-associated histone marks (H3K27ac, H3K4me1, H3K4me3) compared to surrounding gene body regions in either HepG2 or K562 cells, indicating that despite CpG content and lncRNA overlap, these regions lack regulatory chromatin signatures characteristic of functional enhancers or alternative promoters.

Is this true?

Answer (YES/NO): NO